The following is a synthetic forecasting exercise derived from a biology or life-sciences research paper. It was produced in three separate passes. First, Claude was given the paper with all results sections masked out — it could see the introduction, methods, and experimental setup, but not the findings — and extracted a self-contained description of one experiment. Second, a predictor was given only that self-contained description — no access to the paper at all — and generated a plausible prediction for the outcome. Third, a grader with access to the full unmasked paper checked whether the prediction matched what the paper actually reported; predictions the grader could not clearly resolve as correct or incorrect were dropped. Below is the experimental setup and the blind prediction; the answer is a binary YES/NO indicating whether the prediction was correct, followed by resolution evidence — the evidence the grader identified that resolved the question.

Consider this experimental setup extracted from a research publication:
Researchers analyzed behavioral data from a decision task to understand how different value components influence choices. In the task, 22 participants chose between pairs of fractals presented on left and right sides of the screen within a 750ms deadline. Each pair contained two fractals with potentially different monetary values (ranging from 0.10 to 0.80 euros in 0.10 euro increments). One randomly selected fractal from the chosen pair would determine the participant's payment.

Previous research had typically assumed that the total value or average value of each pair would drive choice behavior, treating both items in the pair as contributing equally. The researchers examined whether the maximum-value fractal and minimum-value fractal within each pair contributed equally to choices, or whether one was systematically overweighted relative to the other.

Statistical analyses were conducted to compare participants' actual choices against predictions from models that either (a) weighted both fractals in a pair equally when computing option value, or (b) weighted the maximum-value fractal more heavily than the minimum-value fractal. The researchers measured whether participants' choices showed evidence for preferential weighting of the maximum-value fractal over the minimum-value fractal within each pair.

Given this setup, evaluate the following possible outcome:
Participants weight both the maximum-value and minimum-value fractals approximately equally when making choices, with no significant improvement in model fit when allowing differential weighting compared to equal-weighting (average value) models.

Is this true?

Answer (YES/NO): NO